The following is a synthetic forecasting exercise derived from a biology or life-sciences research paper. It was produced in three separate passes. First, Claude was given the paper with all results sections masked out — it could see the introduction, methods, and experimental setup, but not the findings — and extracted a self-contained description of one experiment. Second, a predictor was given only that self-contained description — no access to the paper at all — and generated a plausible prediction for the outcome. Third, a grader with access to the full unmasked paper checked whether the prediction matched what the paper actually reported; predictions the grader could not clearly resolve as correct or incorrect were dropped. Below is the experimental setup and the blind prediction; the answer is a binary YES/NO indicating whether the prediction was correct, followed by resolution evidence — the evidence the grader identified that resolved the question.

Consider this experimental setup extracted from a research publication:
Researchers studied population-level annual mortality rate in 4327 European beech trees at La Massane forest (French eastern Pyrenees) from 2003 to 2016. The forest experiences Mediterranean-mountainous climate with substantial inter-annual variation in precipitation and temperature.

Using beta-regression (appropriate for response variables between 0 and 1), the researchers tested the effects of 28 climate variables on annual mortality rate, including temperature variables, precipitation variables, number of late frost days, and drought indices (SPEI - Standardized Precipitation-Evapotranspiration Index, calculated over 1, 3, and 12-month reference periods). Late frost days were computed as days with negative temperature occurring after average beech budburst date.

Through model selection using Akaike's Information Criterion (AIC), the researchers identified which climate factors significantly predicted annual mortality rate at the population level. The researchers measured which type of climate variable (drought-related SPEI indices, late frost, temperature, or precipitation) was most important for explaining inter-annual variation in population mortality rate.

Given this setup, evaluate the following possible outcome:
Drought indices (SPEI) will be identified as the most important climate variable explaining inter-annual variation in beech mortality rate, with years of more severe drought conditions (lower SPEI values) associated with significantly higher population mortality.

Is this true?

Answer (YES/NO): NO